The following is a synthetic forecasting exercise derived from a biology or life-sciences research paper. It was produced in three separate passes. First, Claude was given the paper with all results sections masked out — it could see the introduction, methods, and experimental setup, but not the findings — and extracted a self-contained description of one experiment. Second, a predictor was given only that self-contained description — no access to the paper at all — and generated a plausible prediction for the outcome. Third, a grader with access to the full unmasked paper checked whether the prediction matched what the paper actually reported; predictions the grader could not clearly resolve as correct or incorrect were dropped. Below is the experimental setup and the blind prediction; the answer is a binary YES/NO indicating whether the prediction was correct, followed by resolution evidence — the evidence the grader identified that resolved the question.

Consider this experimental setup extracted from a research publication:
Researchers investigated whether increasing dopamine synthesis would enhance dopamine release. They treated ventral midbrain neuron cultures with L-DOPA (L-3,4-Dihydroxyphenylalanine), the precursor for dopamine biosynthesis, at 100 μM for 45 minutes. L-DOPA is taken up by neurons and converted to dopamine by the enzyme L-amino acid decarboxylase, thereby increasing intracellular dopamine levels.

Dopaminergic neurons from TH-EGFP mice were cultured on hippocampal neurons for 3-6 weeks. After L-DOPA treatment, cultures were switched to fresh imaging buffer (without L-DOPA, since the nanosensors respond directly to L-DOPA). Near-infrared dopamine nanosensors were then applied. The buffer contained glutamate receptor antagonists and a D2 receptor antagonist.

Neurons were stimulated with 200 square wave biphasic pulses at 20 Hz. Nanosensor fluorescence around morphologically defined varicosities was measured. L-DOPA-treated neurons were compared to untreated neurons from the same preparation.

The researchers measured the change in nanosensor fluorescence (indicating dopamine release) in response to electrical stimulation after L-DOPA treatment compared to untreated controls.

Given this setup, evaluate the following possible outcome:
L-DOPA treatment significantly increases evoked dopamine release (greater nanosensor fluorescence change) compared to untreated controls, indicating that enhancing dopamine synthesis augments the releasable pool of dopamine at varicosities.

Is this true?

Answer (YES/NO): YES